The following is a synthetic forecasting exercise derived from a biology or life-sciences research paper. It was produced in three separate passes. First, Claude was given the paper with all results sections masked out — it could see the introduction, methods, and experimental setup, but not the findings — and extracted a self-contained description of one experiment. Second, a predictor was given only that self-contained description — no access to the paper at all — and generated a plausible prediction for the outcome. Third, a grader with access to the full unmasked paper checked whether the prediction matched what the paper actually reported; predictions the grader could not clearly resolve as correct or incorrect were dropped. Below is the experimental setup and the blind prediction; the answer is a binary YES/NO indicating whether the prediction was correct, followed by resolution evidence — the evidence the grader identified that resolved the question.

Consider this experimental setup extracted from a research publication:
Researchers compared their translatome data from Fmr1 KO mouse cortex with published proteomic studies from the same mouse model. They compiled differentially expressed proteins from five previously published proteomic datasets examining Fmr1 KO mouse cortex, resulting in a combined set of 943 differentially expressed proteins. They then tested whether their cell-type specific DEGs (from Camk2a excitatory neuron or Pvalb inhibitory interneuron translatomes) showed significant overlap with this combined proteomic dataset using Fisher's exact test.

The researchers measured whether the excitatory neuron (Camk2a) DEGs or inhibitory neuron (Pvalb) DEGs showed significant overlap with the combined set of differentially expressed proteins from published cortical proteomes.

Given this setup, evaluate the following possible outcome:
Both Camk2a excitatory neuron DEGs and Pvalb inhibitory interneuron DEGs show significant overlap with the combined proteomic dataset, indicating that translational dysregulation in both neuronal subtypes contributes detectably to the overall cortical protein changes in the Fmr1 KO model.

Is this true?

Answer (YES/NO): NO